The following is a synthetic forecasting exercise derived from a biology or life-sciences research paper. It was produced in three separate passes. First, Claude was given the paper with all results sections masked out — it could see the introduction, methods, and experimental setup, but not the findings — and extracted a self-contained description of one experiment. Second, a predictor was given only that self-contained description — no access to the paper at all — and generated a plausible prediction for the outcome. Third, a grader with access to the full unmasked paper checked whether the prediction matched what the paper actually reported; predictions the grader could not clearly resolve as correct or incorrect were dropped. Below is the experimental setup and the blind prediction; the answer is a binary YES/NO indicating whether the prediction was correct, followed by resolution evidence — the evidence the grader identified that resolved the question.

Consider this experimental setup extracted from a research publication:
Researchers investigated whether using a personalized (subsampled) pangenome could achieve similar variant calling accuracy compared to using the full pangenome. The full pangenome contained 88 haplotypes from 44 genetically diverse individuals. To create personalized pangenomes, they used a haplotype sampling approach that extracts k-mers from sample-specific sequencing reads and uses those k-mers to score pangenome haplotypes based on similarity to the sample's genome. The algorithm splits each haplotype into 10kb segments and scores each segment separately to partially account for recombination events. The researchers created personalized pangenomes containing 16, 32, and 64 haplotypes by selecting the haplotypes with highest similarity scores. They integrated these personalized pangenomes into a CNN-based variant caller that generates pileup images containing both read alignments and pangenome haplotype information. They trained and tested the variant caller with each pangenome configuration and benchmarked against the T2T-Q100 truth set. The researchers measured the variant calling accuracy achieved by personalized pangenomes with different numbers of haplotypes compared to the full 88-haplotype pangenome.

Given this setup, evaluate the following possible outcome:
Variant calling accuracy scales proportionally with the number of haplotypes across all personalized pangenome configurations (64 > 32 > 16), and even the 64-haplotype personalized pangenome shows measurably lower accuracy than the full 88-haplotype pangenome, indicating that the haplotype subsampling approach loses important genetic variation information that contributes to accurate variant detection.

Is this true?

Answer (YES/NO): NO